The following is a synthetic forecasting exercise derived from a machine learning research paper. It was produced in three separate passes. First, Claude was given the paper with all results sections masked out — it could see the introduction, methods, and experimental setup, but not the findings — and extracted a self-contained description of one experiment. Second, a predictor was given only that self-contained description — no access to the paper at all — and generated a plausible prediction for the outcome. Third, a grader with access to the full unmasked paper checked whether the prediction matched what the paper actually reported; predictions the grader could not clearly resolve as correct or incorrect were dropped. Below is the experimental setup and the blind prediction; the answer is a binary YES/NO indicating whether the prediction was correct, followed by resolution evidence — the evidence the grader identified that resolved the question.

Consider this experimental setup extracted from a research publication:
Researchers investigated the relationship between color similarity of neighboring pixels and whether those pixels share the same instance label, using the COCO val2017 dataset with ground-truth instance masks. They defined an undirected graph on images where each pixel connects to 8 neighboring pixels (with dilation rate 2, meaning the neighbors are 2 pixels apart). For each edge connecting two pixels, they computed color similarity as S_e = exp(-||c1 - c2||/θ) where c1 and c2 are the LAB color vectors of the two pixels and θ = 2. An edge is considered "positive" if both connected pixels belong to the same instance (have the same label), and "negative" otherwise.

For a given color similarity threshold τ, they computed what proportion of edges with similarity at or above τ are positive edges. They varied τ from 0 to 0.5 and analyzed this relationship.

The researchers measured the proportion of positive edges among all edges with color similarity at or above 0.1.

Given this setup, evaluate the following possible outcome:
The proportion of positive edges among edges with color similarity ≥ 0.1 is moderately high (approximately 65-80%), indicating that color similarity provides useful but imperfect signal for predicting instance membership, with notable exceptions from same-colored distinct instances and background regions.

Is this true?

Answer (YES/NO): NO